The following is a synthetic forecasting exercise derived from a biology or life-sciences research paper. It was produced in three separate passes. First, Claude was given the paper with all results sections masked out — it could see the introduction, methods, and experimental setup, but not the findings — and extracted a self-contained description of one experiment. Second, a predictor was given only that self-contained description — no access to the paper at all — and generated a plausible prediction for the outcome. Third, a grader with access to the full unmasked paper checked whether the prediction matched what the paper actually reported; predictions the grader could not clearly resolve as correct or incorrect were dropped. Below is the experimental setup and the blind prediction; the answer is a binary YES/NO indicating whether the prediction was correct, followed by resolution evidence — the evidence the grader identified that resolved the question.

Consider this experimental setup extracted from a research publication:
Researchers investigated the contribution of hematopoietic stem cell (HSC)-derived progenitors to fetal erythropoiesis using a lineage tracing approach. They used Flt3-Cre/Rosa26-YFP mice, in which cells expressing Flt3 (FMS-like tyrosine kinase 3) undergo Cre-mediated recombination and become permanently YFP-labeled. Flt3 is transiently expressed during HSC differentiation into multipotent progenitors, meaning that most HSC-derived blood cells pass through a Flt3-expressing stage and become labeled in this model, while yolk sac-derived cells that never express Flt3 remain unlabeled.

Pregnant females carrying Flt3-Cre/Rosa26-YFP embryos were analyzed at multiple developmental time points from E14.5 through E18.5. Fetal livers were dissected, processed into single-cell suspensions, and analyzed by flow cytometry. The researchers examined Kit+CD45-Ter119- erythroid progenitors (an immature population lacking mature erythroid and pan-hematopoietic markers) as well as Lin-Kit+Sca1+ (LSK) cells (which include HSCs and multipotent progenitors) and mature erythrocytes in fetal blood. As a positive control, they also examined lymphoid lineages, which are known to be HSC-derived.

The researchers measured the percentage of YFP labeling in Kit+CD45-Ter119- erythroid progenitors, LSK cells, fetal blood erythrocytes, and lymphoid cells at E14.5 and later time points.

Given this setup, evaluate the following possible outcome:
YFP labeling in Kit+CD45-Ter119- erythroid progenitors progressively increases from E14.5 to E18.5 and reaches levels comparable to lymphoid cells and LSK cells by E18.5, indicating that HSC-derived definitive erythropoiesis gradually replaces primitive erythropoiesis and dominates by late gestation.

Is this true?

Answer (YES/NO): NO